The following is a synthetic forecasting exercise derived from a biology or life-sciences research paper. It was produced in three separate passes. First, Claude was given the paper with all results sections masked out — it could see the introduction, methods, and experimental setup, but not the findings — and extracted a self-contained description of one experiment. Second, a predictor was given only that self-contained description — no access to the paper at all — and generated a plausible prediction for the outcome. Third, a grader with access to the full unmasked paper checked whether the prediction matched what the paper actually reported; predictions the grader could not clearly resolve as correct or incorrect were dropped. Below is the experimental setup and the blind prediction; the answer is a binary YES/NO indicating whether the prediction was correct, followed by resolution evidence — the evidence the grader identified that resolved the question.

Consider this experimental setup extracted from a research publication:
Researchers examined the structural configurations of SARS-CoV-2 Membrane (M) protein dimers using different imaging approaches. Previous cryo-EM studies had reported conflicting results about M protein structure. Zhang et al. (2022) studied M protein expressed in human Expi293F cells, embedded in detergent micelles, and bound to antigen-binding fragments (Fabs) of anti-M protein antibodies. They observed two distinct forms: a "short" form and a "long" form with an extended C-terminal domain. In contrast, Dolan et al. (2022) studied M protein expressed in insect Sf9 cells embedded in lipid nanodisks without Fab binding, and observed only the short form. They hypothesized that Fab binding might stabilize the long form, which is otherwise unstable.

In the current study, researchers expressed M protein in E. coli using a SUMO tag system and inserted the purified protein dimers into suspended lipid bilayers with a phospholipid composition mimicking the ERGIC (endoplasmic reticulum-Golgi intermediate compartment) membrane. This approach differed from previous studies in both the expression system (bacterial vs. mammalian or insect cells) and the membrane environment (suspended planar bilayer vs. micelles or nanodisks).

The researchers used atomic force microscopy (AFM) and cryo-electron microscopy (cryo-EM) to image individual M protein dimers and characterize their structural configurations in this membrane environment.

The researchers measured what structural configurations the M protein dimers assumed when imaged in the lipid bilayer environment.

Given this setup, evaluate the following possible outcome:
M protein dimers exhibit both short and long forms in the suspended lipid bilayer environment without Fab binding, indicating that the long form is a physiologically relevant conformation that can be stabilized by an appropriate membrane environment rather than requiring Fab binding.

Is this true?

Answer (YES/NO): NO